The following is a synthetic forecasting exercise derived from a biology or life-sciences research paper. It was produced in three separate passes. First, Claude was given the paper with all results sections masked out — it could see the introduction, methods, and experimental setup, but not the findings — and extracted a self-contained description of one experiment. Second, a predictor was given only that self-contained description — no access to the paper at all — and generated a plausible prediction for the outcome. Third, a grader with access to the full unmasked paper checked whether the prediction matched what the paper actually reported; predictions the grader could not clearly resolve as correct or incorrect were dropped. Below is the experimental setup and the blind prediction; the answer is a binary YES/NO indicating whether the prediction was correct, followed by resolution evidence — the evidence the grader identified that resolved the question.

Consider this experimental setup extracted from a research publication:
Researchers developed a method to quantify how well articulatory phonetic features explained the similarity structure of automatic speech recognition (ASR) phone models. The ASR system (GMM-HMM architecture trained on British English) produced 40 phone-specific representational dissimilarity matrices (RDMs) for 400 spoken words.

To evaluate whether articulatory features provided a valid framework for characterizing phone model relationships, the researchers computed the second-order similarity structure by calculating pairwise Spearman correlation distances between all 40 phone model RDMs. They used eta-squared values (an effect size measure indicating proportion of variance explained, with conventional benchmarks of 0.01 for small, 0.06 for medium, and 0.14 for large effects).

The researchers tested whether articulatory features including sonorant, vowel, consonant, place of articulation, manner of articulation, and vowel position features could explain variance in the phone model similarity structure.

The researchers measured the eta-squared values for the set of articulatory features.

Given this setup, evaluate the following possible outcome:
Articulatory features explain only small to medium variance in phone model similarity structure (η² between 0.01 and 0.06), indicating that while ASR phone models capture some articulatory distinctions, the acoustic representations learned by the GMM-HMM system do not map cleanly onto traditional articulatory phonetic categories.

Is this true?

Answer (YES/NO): NO